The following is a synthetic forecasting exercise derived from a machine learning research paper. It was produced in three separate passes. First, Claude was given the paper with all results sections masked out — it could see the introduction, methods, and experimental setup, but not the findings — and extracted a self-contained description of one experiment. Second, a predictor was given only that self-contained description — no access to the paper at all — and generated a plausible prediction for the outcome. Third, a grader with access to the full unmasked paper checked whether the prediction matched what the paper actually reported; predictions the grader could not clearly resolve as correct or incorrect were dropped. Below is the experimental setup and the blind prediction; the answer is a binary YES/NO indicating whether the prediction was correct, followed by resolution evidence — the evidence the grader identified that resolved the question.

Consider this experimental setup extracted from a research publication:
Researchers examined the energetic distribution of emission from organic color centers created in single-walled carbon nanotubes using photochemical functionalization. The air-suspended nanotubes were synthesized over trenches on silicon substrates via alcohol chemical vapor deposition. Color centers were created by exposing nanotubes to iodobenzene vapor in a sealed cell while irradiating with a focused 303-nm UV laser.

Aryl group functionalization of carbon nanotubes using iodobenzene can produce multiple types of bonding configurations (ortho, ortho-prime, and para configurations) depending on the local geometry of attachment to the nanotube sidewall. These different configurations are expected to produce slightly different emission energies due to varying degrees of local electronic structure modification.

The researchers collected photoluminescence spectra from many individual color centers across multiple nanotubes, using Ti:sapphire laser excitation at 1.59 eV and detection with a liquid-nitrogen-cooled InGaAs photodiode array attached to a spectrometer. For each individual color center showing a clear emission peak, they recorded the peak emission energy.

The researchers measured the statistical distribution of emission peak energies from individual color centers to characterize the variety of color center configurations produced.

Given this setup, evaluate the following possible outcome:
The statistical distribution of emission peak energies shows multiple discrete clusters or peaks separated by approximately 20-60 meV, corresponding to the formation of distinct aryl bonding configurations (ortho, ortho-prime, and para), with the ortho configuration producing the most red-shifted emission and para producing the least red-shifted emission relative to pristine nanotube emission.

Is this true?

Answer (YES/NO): NO